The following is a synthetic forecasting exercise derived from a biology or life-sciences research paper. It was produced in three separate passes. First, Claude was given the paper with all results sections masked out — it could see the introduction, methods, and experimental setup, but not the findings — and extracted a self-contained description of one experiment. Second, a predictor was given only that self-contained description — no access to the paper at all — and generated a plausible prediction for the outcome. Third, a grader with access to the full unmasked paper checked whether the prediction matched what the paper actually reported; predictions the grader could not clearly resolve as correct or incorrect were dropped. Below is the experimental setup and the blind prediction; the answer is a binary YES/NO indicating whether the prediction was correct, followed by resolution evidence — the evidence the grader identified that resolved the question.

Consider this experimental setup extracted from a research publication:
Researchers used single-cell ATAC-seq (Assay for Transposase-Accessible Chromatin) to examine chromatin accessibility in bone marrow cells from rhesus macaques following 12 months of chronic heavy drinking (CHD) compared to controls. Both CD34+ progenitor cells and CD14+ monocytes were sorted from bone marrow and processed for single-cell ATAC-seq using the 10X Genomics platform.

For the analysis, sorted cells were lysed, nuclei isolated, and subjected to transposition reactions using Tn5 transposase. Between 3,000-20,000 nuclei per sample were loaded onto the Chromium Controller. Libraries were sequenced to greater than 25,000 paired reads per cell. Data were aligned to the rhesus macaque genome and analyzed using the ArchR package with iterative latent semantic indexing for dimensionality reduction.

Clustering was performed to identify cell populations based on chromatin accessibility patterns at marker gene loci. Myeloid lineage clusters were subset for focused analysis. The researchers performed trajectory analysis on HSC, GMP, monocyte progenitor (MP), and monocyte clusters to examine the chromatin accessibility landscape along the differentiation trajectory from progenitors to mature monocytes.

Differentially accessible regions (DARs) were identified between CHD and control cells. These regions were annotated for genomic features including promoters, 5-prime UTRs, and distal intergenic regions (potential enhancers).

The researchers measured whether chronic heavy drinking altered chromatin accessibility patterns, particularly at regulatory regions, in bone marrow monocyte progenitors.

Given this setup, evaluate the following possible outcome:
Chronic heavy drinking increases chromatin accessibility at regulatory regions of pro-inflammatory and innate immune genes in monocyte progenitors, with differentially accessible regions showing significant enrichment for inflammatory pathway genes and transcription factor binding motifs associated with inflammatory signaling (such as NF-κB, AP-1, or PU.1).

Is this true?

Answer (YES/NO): NO